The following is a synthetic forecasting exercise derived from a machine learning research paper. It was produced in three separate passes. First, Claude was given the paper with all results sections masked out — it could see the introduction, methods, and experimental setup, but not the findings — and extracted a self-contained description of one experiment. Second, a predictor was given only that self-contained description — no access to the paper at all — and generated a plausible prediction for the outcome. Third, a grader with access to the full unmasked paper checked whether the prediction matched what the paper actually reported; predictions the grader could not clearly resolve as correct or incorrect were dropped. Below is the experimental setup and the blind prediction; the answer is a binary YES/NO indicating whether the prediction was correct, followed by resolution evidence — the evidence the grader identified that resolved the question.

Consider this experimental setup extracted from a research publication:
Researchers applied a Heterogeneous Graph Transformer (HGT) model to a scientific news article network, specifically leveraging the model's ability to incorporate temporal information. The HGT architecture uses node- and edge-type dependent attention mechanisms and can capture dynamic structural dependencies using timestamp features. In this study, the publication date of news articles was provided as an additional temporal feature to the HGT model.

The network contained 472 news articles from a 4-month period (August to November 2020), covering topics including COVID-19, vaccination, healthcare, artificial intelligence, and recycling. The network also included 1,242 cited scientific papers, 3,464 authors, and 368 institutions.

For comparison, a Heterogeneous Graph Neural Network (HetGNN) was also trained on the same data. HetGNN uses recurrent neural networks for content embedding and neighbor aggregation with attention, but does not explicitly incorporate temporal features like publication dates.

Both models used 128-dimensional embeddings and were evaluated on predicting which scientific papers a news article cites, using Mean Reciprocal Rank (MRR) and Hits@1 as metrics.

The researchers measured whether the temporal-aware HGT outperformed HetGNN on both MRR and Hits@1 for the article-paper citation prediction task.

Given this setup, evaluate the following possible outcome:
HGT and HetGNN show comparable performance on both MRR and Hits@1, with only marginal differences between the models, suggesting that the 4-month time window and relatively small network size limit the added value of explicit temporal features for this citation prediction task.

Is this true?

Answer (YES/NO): YES